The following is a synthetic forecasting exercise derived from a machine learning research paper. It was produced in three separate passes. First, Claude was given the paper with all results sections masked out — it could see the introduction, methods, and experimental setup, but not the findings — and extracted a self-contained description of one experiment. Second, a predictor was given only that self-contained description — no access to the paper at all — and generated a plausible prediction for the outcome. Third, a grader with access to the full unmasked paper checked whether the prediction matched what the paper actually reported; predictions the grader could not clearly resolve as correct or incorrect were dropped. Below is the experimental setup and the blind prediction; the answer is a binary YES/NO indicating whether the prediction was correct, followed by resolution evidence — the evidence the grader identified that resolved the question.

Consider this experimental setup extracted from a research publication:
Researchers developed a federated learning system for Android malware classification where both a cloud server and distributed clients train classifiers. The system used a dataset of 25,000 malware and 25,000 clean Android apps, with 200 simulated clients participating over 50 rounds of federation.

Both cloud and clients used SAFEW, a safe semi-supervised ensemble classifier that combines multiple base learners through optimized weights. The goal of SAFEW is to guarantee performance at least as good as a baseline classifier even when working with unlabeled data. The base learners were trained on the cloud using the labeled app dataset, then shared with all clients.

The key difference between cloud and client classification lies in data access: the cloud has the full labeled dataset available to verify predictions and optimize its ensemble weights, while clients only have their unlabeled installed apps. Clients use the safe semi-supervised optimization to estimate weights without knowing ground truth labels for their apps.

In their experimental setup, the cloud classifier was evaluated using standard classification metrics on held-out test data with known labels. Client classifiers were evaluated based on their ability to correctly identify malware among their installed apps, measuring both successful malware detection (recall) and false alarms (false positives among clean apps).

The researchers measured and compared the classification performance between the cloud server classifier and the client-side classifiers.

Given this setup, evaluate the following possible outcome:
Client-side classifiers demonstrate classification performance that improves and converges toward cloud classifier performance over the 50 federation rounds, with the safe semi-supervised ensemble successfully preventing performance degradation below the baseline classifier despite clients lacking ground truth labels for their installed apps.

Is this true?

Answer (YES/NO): NO